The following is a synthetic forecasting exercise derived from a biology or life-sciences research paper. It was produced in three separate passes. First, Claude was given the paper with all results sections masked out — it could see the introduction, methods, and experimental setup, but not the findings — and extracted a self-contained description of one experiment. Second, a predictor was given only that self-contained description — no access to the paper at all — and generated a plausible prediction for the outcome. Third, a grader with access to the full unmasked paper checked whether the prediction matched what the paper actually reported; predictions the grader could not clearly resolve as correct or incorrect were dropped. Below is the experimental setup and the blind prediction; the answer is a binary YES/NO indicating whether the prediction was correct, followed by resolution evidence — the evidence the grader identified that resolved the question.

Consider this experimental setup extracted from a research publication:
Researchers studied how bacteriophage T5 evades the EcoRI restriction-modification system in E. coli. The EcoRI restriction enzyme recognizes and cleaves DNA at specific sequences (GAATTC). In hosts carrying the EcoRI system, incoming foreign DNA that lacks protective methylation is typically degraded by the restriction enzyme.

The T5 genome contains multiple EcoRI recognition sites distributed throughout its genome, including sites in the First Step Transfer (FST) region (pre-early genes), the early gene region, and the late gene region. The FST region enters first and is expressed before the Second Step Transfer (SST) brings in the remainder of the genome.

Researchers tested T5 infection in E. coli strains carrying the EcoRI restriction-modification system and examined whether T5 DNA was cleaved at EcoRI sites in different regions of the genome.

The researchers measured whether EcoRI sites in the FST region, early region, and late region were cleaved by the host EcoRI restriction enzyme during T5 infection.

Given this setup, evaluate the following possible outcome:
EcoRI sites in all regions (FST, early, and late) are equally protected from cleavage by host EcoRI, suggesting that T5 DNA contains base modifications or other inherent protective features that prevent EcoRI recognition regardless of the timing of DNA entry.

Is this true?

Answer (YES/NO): NO